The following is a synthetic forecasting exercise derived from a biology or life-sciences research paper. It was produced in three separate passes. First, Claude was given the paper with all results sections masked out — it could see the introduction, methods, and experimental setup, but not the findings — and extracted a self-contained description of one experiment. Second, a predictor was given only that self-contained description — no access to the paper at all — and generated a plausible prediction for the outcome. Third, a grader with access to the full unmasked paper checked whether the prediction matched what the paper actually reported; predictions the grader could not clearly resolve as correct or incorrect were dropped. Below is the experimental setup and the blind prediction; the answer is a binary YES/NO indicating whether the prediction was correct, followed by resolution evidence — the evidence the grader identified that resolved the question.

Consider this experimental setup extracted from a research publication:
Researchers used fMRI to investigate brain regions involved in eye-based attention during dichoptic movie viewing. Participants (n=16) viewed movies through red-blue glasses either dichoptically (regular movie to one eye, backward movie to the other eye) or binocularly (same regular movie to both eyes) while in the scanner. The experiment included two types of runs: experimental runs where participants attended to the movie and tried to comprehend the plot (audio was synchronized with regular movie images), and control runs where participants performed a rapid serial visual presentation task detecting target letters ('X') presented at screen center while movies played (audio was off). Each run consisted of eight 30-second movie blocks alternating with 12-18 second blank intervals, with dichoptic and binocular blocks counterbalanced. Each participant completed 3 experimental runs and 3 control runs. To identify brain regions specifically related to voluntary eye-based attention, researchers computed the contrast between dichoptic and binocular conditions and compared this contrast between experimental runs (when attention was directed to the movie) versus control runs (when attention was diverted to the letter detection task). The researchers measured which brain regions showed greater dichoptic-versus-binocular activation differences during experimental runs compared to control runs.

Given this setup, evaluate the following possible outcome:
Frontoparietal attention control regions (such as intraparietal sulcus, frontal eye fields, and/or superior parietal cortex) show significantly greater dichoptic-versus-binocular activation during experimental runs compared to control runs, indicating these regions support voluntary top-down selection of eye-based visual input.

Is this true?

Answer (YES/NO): YES